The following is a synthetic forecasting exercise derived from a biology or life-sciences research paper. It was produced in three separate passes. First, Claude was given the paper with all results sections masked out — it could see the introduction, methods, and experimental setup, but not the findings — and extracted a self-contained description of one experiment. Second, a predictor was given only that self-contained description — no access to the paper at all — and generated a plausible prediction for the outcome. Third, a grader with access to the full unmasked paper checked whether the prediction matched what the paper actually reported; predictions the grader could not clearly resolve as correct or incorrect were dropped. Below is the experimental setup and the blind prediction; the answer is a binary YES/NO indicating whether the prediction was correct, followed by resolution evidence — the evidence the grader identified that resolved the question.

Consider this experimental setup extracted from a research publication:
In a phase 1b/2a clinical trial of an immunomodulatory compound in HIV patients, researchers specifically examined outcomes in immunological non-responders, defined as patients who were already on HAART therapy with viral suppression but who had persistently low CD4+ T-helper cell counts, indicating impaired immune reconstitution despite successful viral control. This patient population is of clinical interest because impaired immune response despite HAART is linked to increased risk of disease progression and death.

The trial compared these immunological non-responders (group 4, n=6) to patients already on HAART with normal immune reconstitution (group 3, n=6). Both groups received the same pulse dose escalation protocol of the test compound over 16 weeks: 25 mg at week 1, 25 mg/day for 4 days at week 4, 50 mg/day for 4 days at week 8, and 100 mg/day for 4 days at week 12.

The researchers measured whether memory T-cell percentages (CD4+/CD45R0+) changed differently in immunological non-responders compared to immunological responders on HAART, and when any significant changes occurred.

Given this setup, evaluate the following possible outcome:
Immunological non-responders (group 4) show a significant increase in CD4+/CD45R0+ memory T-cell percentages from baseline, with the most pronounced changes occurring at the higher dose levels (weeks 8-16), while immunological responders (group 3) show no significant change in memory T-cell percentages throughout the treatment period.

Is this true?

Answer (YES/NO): NO